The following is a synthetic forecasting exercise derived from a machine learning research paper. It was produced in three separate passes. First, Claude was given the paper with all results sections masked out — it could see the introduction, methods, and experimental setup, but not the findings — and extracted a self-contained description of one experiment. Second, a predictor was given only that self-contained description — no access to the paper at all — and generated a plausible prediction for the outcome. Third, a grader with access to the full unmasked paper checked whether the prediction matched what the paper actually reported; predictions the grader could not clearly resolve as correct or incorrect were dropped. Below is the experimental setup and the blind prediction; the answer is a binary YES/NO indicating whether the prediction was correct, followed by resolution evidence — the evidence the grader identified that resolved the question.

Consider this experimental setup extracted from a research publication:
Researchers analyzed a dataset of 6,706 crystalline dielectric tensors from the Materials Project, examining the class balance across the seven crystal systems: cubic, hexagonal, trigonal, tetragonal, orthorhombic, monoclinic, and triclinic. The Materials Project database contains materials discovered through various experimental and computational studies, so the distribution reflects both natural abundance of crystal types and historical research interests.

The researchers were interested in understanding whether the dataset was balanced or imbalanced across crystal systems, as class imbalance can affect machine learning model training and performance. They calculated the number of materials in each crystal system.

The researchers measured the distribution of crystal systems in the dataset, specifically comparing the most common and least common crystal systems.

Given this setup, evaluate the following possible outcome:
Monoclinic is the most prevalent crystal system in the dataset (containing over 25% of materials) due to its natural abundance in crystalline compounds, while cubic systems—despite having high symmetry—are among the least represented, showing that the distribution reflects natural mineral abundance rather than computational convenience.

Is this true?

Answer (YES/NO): NO